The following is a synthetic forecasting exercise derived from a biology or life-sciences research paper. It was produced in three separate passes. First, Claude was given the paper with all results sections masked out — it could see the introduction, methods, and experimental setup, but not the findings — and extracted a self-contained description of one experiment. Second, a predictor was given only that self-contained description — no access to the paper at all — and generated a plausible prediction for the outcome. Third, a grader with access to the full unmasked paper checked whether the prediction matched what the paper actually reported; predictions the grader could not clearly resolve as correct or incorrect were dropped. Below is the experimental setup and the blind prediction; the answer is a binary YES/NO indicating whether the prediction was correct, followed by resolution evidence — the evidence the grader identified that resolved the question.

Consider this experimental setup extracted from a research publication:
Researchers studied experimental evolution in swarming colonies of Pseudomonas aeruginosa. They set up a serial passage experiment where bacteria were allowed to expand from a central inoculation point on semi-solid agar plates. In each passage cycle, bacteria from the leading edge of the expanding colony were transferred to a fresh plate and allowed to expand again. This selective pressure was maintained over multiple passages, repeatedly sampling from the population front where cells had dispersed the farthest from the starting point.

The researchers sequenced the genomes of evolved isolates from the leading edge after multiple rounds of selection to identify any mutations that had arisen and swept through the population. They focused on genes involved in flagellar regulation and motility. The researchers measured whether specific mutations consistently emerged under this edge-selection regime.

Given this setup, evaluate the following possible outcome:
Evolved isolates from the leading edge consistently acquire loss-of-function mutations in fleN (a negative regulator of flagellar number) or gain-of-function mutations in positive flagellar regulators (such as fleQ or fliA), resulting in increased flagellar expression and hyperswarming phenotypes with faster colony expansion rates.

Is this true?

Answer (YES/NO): YES